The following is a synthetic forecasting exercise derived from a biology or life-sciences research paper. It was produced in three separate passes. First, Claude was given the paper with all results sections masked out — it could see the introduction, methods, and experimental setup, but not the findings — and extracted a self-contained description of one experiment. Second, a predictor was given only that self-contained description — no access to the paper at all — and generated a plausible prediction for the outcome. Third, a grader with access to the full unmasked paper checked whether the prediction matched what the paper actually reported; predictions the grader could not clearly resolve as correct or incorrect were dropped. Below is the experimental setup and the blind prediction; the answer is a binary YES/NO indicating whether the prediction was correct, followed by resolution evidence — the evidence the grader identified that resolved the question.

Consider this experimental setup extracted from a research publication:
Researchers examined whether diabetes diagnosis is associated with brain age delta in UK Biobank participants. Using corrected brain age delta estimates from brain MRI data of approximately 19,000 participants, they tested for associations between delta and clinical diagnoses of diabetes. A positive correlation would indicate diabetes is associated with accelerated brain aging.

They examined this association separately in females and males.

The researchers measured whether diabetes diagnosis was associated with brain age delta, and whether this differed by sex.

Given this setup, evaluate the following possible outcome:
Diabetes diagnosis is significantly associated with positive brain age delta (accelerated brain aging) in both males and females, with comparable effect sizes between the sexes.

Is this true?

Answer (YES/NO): NO